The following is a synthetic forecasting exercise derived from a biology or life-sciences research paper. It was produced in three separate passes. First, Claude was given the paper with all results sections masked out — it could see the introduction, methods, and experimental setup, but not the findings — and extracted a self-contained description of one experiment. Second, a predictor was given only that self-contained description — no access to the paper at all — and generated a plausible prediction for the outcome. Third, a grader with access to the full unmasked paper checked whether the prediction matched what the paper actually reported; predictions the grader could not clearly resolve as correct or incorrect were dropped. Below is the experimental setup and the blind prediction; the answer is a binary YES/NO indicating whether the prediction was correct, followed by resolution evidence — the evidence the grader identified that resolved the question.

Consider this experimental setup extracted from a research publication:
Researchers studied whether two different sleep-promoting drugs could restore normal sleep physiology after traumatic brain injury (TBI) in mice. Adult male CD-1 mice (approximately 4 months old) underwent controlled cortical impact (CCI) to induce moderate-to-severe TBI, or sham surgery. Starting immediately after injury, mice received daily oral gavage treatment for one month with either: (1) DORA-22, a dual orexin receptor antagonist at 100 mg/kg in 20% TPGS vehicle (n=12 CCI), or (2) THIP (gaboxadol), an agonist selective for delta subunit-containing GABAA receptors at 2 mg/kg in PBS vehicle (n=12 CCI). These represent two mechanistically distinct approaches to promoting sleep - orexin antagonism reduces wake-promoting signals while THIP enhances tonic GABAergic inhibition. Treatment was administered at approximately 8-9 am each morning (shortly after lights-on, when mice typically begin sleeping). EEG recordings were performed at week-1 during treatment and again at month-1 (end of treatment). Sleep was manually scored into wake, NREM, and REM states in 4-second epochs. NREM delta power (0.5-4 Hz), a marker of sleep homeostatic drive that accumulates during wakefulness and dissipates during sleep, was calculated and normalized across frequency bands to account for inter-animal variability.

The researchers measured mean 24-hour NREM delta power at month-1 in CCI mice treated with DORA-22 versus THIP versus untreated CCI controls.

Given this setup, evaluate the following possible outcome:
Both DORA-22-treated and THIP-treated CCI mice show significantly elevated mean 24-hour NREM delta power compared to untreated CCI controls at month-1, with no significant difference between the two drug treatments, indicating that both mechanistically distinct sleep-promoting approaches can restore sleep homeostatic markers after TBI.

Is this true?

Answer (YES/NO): NO